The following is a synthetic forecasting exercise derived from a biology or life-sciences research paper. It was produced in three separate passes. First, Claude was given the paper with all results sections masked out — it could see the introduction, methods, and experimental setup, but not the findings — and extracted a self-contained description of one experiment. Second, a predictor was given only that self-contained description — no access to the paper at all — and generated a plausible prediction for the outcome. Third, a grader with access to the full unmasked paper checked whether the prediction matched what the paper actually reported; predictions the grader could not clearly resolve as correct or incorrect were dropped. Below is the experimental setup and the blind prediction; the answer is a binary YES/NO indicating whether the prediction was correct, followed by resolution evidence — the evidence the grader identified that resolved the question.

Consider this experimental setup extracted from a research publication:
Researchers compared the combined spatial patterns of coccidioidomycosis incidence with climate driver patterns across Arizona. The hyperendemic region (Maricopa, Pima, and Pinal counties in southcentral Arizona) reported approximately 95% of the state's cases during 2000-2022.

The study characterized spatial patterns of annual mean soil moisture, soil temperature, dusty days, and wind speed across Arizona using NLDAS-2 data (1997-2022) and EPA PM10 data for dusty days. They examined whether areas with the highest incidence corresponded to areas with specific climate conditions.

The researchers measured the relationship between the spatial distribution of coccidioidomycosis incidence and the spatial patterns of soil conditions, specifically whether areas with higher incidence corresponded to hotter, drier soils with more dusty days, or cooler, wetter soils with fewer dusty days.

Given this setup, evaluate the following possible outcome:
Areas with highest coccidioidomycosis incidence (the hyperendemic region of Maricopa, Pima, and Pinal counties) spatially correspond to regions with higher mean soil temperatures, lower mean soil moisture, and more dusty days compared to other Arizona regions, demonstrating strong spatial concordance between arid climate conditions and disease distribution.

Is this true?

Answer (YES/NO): YES